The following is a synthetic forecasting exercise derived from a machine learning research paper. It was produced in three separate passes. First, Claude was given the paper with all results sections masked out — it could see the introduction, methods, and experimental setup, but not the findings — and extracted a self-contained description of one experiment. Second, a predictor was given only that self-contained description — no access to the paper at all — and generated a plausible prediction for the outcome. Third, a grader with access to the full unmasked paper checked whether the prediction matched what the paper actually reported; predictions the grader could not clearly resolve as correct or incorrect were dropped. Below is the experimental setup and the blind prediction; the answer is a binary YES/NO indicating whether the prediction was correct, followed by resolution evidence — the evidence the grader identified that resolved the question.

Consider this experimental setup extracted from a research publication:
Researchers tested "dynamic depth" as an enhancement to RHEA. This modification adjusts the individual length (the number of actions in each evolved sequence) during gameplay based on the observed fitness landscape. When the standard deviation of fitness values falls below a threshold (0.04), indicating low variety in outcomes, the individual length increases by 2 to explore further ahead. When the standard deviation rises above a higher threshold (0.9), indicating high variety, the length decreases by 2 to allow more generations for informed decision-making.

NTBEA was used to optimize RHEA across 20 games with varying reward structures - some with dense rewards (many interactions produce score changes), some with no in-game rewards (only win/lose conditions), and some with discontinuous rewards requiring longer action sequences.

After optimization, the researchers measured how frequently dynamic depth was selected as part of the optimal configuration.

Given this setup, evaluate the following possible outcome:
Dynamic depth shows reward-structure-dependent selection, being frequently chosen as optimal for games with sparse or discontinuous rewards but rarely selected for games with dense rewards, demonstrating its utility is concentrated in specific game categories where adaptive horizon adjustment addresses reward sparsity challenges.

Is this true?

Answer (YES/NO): NO